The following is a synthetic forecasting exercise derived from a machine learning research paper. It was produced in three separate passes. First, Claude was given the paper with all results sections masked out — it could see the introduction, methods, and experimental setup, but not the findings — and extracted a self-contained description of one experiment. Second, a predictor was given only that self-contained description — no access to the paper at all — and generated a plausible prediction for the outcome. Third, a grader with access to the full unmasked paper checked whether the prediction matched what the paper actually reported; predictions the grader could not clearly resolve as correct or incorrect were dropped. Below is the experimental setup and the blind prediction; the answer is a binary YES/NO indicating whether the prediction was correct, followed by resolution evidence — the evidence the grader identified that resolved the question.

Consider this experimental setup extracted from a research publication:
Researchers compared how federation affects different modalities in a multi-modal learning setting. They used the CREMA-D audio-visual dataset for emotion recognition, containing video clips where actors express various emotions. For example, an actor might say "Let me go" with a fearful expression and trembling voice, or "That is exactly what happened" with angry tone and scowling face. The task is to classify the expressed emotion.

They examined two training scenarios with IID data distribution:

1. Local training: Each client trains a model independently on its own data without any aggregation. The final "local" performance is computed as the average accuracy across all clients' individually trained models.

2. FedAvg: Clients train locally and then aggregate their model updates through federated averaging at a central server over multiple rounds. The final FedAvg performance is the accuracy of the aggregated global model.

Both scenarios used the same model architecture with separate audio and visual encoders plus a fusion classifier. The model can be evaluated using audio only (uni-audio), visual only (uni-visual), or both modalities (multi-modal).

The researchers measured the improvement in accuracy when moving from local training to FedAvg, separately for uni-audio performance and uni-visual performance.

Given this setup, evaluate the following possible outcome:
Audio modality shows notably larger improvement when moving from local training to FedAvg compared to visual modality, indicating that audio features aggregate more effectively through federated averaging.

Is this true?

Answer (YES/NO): YES